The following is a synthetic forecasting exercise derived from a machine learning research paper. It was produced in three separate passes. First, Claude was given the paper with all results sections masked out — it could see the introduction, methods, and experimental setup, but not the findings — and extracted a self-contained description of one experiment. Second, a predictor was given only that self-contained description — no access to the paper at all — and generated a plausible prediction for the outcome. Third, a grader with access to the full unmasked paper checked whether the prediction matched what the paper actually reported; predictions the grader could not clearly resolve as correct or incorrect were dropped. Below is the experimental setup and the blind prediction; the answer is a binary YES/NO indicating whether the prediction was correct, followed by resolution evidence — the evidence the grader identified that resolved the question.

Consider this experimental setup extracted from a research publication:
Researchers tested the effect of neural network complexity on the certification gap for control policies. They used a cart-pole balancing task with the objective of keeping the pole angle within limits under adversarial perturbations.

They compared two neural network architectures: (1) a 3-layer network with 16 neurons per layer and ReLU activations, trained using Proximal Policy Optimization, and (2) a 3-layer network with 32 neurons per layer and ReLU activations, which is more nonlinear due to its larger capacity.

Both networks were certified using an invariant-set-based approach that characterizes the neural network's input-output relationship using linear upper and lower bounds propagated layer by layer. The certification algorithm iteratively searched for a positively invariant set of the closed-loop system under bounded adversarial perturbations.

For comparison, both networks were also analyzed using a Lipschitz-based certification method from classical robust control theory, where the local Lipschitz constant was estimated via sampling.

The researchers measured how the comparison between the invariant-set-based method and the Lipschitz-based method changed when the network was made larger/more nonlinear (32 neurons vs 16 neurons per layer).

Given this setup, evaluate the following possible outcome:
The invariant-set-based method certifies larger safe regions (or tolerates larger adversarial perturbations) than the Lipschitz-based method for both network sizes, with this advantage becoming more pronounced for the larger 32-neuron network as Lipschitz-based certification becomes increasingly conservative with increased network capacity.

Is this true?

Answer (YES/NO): YES